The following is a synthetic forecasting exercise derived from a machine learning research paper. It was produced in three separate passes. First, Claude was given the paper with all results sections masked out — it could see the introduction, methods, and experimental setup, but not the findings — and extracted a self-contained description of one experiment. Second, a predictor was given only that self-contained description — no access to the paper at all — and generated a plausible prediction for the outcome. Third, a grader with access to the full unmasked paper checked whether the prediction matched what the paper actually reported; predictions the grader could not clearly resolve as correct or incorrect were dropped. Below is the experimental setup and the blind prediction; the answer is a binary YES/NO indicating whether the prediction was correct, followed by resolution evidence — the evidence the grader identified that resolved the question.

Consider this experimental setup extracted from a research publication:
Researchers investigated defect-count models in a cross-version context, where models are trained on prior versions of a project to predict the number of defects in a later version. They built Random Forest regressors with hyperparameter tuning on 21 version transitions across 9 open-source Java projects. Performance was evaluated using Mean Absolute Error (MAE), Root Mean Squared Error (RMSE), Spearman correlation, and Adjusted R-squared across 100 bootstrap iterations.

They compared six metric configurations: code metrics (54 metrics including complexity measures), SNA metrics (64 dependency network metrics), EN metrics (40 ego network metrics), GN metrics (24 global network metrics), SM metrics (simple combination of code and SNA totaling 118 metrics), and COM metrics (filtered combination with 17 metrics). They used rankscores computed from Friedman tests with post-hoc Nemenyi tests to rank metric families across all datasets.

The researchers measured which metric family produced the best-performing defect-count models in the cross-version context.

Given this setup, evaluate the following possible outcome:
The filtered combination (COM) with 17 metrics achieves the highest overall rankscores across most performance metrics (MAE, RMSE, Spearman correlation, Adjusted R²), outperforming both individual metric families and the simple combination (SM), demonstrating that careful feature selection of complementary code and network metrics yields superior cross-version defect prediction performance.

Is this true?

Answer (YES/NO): NO